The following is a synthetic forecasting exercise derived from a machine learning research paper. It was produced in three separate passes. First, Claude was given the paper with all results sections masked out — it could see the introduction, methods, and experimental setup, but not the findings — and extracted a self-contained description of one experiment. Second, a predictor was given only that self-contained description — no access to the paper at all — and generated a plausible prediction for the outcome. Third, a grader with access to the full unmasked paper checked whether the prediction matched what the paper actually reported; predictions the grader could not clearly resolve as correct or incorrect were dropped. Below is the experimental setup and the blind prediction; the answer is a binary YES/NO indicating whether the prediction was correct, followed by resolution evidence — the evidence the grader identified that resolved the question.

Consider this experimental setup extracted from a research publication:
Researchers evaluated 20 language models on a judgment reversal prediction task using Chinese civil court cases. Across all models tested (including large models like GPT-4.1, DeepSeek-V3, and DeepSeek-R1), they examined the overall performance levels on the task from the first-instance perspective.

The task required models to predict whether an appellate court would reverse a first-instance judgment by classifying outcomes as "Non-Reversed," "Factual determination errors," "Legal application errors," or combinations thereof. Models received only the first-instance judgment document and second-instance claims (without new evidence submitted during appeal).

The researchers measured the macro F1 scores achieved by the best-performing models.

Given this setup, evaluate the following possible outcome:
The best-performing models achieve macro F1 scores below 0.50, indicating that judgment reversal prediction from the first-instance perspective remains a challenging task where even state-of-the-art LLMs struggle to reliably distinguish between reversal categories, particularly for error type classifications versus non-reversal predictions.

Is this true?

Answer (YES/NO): YES